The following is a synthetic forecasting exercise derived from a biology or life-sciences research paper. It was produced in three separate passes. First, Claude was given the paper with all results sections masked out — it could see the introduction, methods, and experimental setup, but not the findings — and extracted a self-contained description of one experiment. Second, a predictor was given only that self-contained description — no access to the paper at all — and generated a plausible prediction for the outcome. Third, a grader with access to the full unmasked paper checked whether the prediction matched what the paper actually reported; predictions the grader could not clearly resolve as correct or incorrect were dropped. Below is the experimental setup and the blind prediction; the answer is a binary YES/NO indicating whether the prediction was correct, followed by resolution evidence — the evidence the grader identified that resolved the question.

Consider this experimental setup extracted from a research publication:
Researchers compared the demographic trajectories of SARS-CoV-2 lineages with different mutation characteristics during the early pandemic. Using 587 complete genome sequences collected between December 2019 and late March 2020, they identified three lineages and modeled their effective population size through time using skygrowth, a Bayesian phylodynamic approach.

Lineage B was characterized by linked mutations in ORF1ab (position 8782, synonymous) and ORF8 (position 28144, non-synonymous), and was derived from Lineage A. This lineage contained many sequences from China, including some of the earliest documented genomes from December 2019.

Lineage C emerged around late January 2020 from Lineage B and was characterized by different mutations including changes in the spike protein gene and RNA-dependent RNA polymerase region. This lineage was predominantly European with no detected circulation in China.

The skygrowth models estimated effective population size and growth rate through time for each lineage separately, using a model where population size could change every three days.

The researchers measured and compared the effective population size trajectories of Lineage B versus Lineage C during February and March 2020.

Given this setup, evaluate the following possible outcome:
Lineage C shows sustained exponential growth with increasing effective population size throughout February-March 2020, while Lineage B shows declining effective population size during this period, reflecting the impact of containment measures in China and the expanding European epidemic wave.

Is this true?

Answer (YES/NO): YES